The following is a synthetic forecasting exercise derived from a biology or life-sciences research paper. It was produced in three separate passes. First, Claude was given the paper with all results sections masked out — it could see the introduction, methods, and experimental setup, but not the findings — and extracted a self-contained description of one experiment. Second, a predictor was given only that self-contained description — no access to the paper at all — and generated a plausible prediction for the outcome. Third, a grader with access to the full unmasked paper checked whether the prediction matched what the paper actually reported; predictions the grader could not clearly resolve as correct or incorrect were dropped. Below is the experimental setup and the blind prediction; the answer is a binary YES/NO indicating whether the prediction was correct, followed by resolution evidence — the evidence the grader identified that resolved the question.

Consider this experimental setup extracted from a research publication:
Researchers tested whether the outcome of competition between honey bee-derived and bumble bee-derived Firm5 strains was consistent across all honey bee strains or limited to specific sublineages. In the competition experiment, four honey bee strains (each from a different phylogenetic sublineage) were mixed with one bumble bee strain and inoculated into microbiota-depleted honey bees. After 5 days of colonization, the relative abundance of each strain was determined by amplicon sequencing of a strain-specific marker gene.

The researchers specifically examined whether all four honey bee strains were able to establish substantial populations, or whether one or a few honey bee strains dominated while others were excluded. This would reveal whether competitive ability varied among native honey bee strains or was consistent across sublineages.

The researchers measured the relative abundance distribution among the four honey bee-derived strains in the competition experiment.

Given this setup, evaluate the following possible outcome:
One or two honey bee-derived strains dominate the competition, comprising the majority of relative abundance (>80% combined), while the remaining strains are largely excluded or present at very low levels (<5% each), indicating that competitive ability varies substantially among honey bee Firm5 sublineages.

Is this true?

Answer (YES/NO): NO